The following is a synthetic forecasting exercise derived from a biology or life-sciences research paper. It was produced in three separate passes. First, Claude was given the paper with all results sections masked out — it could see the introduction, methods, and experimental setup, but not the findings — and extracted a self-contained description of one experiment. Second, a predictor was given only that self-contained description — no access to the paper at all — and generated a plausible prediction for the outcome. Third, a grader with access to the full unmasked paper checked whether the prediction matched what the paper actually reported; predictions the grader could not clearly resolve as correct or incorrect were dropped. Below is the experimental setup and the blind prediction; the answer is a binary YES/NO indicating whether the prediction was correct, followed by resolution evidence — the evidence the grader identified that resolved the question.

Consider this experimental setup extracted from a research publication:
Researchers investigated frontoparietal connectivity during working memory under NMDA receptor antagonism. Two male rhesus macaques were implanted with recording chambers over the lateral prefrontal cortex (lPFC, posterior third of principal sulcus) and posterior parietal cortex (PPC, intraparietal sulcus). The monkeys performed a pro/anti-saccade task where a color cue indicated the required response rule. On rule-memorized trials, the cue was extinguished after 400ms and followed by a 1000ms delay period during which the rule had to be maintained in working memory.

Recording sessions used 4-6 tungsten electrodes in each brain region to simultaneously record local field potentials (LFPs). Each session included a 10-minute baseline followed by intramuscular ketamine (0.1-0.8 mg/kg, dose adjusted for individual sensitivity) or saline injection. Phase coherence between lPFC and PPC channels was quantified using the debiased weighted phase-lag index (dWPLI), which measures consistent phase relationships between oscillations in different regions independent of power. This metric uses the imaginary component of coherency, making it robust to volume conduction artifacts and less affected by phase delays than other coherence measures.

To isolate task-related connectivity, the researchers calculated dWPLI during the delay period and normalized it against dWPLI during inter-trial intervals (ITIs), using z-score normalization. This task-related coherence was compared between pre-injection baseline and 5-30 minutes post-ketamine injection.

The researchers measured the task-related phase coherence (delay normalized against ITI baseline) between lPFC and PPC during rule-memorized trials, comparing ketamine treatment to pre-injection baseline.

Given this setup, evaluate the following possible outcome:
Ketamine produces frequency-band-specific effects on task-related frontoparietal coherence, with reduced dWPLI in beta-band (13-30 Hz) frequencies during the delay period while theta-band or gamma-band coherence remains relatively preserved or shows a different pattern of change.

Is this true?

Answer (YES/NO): NO